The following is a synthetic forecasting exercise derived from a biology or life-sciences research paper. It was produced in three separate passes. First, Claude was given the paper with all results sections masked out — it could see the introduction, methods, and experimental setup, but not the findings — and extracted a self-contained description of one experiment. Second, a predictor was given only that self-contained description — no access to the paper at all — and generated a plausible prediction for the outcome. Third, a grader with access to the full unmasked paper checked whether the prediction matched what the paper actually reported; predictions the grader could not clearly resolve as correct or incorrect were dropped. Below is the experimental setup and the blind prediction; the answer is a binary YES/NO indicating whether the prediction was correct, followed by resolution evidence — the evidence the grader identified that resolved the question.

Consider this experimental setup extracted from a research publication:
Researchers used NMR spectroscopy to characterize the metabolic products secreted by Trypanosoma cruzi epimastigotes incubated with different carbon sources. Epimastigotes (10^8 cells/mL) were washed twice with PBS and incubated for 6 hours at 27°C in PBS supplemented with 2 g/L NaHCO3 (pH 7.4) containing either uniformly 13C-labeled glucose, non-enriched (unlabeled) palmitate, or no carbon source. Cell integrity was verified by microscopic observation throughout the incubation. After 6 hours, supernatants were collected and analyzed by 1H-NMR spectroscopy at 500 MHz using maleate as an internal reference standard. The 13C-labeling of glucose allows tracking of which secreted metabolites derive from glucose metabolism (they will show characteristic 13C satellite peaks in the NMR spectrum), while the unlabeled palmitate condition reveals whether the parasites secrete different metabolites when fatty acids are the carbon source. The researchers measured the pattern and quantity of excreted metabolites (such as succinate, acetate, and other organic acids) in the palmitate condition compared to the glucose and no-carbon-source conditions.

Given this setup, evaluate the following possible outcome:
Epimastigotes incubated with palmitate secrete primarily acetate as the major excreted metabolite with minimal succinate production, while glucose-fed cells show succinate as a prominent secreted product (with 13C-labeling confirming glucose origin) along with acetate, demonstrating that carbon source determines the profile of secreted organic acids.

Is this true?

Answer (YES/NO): NO